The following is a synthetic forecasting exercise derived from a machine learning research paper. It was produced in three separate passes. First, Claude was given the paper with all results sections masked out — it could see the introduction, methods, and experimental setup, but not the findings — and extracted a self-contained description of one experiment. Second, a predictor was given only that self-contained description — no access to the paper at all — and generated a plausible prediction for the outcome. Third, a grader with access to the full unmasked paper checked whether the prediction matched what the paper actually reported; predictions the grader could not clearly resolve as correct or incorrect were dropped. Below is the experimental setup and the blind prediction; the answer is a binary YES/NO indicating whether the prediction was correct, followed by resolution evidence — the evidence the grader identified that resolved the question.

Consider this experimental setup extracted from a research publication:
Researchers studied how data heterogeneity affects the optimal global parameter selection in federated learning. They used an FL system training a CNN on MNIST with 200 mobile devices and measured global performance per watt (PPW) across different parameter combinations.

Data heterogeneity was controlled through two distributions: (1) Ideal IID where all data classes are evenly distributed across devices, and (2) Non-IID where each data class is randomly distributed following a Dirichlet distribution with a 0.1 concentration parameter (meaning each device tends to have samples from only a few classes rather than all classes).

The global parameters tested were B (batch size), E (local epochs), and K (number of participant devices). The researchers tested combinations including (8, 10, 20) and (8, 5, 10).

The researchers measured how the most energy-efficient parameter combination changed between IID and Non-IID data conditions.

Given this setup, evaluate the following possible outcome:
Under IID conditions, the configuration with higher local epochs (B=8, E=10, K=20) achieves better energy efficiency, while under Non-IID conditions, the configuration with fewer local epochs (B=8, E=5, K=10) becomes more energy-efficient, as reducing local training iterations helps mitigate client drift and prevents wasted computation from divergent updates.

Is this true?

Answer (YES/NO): YES